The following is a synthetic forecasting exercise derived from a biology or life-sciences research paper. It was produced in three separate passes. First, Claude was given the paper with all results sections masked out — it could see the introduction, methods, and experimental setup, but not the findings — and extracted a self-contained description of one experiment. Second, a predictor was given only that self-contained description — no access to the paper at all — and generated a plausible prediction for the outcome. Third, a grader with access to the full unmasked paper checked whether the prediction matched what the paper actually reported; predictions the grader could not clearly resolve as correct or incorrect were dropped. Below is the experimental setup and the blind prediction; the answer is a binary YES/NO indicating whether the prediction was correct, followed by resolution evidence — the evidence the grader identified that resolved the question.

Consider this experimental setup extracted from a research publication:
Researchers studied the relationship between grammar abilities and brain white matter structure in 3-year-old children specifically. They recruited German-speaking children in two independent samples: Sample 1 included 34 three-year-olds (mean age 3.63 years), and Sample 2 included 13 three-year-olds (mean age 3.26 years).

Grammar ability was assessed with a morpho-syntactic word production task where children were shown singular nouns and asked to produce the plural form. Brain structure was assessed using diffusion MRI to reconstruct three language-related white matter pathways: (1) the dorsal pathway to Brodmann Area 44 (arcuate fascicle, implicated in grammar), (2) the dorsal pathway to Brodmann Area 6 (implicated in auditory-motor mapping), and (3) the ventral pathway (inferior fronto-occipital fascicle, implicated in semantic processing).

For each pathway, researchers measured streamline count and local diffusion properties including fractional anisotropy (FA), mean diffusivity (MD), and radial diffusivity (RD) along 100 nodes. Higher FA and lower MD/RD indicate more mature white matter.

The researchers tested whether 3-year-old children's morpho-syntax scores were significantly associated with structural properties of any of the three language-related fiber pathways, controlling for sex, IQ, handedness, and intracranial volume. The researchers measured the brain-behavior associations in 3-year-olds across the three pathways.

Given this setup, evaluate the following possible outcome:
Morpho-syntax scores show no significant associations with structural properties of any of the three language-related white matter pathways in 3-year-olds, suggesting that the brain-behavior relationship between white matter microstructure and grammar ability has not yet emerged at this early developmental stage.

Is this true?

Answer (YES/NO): YES